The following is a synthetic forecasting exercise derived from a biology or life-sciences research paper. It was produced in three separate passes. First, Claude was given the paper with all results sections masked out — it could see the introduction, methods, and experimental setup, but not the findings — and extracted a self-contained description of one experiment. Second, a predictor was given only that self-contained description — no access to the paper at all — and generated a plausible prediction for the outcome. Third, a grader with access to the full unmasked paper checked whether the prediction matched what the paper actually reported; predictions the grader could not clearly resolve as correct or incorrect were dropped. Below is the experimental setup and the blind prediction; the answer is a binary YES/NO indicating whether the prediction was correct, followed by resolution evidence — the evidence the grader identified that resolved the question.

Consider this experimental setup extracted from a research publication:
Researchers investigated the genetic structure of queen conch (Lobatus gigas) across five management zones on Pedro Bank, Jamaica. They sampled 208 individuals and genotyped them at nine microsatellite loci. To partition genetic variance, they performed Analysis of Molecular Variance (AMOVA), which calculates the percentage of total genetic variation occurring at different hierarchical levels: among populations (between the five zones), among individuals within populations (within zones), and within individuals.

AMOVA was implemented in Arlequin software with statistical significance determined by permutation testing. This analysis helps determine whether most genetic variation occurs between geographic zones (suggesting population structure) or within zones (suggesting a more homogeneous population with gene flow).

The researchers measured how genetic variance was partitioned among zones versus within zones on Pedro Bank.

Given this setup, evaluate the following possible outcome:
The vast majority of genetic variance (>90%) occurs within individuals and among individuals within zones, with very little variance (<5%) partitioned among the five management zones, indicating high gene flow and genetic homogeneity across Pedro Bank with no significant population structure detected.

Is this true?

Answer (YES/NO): NO